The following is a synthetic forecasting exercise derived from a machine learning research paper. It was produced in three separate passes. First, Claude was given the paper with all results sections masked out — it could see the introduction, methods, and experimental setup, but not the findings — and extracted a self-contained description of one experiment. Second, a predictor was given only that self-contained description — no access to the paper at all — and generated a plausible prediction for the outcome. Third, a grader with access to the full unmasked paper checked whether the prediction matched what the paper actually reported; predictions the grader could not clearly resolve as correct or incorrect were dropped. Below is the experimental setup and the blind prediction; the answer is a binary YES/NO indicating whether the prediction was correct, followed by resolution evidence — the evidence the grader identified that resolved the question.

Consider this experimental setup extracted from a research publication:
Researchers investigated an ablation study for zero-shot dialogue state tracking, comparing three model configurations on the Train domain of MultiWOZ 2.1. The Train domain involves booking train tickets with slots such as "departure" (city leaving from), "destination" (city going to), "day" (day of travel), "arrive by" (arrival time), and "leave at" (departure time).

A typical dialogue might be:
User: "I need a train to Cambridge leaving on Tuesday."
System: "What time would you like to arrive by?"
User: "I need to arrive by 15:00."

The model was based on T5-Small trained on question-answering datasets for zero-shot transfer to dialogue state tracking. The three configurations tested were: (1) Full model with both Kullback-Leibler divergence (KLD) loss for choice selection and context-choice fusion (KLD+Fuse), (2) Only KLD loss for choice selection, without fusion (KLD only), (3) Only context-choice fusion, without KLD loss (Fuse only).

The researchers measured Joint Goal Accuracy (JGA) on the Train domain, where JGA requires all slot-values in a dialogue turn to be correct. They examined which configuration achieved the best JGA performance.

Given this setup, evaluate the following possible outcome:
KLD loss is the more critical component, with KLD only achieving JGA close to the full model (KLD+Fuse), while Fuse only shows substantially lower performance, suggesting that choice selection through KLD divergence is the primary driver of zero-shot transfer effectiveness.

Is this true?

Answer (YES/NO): YES